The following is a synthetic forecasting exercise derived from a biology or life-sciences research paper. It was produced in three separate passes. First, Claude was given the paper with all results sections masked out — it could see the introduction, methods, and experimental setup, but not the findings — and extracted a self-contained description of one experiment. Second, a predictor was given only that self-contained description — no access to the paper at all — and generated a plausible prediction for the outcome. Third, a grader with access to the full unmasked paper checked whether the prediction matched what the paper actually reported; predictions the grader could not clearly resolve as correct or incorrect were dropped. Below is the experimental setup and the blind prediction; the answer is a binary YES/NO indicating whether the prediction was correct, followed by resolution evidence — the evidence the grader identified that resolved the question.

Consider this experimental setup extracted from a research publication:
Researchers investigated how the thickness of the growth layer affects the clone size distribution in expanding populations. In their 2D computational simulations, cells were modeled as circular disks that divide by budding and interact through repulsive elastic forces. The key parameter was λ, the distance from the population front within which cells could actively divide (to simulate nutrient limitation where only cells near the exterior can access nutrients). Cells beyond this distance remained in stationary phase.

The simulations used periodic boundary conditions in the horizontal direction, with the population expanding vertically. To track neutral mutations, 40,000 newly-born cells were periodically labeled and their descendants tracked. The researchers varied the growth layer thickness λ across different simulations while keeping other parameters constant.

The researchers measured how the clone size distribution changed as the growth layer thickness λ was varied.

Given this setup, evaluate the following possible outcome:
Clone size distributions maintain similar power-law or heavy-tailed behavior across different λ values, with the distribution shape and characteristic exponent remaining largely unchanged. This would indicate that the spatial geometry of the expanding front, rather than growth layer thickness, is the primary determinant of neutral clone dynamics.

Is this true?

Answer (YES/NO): NO